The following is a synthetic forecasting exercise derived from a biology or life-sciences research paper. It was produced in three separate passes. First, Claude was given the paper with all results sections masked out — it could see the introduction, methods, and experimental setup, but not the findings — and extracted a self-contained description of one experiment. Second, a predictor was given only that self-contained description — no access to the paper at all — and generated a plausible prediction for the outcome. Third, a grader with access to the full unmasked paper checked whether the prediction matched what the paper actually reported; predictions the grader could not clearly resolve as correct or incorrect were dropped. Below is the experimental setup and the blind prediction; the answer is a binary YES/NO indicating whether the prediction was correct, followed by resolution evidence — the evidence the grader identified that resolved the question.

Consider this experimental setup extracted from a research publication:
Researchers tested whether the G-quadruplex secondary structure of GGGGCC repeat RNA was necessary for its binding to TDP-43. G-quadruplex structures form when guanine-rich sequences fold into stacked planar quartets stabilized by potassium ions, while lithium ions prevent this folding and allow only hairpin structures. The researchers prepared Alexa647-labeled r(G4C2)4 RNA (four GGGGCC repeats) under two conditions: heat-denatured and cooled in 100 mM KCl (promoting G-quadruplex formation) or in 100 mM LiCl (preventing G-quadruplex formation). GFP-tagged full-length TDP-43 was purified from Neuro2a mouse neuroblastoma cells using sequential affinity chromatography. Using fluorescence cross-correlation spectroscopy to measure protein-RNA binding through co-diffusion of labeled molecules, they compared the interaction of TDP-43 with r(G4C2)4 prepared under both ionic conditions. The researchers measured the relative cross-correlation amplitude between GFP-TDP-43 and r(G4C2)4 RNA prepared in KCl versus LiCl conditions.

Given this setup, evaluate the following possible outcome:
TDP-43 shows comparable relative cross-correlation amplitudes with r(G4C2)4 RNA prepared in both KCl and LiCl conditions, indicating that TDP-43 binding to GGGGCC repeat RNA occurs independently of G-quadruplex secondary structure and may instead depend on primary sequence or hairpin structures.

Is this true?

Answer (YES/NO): YES